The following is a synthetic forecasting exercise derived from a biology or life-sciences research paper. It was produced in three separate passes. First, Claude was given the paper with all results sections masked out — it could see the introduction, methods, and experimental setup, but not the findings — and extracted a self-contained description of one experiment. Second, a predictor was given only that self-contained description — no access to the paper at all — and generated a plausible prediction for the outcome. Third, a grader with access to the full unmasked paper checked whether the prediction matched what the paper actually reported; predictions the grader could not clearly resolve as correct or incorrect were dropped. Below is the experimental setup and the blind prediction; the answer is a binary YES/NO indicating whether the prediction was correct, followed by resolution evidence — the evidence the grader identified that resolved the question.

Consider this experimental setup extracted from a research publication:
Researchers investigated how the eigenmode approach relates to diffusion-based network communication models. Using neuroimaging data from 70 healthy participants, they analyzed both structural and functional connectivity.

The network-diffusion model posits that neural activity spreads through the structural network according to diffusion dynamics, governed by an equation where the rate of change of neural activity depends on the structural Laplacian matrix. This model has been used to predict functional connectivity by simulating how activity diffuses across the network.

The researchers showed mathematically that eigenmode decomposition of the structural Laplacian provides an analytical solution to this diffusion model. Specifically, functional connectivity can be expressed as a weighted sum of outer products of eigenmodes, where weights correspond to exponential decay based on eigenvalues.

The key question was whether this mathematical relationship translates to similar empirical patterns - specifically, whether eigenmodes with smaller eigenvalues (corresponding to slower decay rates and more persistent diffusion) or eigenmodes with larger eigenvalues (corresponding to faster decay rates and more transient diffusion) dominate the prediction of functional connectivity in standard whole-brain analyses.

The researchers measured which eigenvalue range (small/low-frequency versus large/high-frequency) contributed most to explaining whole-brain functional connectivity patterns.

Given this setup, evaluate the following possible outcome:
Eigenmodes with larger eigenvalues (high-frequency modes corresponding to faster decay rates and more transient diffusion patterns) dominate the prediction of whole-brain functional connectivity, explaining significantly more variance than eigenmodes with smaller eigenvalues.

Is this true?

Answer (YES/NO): NO